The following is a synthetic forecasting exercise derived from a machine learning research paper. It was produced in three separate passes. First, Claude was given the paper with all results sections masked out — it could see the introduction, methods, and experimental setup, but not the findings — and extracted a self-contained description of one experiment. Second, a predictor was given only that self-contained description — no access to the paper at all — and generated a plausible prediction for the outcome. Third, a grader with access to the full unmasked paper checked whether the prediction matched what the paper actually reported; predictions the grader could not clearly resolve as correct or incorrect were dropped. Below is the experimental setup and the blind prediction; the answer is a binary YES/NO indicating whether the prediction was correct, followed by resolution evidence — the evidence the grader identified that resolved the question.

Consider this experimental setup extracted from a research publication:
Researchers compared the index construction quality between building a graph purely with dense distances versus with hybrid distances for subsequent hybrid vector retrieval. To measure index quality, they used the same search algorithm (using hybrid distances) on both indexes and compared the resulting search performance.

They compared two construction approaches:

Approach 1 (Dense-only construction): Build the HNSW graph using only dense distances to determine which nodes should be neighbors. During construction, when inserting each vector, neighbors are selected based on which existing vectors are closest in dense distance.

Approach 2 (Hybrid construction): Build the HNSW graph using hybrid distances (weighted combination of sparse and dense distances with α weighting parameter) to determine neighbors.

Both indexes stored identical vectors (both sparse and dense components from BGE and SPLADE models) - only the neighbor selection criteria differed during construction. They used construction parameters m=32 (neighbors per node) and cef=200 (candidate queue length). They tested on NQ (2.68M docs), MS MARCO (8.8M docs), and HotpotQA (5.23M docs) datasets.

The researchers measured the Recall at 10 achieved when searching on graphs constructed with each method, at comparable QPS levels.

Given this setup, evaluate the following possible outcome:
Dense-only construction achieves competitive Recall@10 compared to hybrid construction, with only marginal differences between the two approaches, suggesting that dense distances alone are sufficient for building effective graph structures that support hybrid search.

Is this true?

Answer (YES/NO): NO